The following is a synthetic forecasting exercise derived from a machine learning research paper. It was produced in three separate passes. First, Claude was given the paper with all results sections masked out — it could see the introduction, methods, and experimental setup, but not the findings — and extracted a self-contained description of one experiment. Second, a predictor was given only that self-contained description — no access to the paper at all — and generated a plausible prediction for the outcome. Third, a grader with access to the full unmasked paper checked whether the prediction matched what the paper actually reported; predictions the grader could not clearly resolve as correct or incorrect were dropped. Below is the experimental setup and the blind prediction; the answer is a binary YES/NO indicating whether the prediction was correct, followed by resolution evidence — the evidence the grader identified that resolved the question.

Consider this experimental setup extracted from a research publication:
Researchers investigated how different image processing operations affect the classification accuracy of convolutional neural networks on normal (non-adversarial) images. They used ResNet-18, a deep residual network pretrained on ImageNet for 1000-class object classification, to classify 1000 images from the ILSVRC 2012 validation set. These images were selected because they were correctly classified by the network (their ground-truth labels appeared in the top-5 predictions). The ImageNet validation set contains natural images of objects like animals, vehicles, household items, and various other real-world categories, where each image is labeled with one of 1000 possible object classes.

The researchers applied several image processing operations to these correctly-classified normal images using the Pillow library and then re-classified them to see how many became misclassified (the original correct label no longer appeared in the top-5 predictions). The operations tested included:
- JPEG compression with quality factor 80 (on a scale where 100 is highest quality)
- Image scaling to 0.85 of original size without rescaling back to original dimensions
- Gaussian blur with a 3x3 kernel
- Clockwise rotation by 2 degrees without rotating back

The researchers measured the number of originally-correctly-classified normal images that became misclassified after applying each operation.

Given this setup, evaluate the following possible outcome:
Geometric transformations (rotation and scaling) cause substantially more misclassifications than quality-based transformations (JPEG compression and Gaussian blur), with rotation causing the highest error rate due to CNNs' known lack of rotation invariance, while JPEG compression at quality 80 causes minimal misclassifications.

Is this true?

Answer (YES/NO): NO